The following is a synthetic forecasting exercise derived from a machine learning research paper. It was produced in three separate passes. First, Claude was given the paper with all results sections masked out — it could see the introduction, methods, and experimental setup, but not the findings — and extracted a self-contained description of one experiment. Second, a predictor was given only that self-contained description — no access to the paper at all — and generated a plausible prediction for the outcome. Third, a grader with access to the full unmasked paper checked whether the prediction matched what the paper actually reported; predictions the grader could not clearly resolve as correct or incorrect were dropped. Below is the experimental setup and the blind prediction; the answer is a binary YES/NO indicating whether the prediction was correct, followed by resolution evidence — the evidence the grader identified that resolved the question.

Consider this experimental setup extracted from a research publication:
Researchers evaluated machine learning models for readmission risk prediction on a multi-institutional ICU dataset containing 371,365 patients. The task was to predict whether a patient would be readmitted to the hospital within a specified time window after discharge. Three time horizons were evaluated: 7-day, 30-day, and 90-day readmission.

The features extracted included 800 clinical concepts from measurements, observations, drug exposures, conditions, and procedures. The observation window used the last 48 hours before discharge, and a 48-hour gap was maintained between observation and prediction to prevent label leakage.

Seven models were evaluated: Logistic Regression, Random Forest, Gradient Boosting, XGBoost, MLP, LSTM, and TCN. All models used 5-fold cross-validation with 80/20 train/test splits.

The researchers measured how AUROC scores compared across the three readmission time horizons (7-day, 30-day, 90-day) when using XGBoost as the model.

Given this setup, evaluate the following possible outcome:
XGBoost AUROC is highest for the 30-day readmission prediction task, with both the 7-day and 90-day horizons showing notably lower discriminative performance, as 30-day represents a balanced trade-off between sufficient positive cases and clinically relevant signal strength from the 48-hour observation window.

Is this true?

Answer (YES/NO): NO